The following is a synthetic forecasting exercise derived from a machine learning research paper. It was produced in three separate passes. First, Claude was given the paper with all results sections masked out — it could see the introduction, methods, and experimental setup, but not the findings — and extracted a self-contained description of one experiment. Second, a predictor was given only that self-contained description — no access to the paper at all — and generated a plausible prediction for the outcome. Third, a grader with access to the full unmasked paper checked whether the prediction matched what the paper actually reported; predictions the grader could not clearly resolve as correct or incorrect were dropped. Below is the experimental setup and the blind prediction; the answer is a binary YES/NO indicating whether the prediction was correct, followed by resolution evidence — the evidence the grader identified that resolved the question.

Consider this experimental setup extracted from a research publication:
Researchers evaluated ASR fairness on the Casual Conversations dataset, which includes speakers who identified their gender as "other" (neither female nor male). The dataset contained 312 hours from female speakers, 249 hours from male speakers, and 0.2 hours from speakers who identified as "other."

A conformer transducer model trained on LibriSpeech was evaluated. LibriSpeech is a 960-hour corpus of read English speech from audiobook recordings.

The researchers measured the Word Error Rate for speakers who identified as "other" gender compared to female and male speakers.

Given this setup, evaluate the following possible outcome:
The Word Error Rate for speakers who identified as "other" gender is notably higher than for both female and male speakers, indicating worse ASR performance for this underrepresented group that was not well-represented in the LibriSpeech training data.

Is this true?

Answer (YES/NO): YES